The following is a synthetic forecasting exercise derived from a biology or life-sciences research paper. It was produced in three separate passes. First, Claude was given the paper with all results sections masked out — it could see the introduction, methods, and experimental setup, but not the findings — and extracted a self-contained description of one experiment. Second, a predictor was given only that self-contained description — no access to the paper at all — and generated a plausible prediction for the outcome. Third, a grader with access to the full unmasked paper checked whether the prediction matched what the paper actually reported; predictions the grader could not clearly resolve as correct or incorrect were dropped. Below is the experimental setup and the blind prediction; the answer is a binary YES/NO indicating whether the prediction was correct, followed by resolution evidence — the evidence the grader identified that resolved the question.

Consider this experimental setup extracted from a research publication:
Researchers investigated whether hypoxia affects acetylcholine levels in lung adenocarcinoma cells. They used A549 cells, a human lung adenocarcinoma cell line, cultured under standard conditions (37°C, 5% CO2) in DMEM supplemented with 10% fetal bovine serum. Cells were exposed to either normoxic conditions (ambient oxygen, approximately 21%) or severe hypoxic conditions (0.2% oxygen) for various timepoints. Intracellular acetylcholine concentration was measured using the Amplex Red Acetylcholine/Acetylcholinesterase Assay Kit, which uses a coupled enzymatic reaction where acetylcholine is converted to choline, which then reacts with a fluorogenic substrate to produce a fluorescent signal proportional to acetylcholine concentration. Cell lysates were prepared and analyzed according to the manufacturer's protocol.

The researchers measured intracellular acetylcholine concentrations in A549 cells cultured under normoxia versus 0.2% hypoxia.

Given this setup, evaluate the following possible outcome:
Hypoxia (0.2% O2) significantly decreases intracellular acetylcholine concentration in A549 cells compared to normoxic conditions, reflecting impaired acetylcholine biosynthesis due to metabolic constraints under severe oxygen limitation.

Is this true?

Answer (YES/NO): NO